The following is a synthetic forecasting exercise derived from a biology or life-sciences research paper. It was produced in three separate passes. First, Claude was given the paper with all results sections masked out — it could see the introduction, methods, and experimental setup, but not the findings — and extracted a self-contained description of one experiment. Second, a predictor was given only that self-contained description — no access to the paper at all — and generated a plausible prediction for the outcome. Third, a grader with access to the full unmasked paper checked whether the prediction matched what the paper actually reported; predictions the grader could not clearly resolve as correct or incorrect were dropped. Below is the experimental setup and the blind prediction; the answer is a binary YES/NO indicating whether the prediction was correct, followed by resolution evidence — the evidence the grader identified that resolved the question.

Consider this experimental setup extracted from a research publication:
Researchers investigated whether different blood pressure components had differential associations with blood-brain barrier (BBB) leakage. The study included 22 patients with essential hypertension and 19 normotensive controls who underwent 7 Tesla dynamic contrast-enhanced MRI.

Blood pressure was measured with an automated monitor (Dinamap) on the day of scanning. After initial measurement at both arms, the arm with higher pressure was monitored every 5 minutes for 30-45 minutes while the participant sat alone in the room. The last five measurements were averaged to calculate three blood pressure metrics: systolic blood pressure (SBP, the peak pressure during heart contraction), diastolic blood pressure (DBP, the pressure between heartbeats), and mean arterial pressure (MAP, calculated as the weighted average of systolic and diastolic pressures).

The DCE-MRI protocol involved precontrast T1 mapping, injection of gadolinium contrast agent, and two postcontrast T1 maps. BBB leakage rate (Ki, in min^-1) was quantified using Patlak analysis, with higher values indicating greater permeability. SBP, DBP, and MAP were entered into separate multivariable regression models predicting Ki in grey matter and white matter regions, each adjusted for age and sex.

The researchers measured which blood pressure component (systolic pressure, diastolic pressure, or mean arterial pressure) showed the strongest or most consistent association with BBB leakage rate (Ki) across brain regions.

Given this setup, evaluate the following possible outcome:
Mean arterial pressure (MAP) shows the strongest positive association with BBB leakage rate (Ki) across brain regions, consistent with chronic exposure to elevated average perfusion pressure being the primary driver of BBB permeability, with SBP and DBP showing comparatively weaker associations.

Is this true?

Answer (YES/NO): NO